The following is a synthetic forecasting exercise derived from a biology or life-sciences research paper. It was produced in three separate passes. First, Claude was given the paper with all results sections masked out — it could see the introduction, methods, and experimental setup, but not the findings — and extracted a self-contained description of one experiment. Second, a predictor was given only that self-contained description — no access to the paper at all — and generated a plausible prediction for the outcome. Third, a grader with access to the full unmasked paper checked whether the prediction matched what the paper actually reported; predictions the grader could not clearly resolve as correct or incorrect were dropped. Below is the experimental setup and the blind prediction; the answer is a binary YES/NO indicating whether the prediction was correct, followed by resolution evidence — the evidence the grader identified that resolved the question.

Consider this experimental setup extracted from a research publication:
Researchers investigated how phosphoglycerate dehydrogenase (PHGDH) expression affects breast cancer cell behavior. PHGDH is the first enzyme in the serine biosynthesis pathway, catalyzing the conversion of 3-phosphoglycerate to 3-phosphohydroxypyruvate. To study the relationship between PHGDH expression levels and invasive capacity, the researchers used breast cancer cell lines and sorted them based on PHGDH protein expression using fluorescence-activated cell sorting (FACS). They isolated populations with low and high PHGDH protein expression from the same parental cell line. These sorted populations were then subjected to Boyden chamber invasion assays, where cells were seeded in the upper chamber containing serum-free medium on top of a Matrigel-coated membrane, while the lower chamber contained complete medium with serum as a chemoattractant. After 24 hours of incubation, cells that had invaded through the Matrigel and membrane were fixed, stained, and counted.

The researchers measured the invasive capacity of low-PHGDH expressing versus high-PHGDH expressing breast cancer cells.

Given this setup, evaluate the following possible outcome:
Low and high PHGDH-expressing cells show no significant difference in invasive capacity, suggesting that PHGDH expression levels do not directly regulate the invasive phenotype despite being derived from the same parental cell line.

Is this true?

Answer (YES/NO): NO